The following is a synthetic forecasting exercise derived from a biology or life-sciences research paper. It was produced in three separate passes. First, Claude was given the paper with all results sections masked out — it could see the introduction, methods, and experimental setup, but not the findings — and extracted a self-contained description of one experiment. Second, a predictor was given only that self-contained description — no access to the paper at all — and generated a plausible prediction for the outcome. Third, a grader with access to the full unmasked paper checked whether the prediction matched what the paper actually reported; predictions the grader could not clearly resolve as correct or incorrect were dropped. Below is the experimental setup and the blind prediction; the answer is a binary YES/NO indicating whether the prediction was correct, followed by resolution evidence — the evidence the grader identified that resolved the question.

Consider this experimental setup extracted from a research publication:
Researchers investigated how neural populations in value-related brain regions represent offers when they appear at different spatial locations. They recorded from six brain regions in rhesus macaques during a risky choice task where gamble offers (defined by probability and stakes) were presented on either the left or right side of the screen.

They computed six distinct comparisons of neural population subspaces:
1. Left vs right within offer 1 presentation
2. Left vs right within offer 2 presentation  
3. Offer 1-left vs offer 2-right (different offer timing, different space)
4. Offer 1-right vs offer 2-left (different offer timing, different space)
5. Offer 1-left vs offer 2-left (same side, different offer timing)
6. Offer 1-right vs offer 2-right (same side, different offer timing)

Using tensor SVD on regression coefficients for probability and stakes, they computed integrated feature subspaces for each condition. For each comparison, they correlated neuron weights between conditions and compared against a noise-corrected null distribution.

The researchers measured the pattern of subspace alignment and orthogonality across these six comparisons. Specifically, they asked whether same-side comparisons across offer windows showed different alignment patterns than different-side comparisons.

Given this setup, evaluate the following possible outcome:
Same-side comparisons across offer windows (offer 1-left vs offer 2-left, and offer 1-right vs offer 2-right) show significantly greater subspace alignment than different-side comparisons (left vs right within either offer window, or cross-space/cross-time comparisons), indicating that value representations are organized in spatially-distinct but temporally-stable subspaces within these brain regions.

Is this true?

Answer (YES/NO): NO